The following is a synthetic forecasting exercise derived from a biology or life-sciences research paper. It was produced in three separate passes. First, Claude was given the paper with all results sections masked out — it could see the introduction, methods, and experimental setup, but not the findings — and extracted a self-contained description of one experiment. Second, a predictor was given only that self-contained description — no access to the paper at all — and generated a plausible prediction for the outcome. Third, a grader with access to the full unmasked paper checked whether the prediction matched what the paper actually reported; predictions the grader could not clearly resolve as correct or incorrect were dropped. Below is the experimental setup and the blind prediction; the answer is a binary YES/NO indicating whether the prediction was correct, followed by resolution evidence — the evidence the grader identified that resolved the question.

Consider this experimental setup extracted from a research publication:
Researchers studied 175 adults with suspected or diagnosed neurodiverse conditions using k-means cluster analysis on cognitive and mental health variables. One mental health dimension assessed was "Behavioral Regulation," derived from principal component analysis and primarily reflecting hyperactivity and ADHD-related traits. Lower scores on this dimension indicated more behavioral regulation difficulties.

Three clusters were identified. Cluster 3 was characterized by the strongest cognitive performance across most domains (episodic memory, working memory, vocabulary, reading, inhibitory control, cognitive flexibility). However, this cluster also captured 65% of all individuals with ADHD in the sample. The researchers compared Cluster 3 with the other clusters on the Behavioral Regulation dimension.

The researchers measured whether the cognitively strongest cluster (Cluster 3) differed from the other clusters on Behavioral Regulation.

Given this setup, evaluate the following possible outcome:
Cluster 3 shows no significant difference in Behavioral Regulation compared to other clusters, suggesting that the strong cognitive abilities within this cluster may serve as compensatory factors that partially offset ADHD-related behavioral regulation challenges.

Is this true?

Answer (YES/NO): NO